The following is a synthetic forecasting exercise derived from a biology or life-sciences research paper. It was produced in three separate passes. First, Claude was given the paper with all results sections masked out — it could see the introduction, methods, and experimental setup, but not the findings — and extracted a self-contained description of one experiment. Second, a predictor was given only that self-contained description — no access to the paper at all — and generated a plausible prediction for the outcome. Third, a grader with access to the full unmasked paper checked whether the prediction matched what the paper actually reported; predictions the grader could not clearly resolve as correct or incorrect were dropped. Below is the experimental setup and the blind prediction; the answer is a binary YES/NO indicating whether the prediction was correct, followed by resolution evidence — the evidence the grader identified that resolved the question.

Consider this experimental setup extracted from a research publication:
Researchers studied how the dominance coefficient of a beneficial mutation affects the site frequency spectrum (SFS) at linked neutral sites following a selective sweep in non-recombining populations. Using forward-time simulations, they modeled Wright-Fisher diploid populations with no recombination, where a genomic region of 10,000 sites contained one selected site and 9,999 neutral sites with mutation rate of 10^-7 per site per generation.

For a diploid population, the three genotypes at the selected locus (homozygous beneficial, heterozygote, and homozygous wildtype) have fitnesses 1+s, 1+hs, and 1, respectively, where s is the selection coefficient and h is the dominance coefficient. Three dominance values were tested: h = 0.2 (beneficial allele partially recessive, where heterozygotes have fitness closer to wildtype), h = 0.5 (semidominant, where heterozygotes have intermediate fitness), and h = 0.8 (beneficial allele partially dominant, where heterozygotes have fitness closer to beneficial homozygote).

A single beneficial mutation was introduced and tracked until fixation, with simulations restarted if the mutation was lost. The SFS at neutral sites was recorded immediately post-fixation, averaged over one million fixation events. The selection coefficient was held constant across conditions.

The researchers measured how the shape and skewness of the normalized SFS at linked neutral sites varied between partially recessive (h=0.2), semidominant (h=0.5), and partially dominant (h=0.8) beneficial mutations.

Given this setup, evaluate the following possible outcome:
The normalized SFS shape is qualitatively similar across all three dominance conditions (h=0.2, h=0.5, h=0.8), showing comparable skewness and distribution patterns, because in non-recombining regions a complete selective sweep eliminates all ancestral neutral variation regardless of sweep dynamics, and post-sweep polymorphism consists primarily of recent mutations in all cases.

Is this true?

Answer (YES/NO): YES